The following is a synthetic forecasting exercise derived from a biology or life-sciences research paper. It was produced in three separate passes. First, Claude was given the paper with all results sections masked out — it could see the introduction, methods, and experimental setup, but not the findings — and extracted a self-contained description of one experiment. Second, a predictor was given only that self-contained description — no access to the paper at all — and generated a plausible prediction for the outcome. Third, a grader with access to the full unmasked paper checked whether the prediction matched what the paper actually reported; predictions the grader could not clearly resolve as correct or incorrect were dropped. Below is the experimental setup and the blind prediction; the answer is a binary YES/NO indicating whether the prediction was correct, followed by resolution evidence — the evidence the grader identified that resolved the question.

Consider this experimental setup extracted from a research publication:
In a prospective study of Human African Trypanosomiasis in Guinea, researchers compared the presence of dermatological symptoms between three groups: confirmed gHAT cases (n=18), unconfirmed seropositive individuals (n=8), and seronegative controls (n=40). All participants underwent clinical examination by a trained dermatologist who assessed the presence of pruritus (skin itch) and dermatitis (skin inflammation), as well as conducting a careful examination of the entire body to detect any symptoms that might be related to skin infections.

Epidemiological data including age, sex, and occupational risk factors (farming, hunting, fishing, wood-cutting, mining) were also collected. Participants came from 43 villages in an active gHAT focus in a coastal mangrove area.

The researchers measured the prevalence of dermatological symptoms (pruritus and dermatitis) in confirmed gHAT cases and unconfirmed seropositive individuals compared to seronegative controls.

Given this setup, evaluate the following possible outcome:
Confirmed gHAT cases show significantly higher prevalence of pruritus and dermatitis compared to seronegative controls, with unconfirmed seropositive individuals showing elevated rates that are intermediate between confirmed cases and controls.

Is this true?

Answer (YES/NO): YES